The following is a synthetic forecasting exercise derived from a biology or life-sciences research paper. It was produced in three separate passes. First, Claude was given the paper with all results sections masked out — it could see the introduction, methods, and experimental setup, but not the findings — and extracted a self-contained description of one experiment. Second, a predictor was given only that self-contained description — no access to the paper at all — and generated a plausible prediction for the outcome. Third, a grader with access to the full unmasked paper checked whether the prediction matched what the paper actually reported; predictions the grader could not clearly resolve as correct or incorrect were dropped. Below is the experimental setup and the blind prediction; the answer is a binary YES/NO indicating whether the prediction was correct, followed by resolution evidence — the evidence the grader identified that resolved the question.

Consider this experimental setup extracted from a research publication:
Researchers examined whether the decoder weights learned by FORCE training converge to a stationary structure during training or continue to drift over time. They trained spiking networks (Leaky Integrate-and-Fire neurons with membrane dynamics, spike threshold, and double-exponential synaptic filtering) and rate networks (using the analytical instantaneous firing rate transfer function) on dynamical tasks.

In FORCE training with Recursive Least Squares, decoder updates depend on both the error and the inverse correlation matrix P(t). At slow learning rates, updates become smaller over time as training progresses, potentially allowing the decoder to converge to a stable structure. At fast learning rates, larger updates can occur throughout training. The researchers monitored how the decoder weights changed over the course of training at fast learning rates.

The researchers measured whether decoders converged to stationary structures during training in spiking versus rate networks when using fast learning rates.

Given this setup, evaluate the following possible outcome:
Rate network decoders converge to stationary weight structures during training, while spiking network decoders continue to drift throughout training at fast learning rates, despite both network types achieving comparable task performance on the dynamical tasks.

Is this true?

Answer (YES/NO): YES